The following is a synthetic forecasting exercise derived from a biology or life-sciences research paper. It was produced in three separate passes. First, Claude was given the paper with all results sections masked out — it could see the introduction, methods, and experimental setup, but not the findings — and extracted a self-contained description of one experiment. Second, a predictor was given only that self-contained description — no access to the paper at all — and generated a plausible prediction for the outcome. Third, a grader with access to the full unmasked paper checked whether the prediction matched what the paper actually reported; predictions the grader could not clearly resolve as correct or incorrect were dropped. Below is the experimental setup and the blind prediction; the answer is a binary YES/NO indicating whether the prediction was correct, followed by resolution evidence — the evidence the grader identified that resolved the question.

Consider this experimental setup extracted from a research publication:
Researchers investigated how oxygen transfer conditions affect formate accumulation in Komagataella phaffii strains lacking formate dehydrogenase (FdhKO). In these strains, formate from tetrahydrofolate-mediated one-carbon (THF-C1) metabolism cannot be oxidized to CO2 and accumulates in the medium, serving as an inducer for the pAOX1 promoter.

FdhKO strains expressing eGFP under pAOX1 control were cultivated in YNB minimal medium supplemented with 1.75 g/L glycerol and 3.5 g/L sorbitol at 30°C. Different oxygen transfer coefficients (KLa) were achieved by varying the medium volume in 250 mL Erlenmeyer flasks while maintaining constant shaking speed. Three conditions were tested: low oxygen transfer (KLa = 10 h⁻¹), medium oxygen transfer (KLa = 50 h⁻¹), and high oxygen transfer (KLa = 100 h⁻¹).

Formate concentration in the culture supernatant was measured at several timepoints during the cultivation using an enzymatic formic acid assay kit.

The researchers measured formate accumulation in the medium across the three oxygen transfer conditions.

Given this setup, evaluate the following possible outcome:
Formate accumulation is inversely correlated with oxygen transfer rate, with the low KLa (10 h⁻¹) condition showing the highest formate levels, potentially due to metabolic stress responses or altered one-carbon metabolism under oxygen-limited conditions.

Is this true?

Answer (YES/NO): YES